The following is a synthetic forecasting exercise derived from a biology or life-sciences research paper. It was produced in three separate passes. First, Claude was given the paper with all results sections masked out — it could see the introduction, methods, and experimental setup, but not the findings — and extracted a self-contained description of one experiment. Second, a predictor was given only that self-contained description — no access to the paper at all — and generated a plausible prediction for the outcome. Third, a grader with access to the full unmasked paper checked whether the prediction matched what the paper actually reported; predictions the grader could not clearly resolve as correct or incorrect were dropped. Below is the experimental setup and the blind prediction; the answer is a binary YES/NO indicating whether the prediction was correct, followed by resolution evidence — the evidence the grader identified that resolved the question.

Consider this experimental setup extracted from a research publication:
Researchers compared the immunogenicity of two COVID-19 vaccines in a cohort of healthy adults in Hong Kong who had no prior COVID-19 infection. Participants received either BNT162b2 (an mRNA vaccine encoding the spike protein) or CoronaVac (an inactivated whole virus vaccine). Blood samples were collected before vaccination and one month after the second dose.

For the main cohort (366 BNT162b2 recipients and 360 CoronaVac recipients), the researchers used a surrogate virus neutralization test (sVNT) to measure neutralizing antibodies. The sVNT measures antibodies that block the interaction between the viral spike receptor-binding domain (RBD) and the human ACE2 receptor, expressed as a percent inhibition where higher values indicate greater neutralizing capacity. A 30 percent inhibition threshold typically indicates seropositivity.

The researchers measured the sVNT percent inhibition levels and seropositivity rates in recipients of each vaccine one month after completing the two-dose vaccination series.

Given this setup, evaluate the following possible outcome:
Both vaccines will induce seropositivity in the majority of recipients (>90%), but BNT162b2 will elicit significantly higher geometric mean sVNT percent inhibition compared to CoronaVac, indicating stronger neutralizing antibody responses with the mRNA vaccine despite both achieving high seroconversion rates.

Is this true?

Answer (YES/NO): NO